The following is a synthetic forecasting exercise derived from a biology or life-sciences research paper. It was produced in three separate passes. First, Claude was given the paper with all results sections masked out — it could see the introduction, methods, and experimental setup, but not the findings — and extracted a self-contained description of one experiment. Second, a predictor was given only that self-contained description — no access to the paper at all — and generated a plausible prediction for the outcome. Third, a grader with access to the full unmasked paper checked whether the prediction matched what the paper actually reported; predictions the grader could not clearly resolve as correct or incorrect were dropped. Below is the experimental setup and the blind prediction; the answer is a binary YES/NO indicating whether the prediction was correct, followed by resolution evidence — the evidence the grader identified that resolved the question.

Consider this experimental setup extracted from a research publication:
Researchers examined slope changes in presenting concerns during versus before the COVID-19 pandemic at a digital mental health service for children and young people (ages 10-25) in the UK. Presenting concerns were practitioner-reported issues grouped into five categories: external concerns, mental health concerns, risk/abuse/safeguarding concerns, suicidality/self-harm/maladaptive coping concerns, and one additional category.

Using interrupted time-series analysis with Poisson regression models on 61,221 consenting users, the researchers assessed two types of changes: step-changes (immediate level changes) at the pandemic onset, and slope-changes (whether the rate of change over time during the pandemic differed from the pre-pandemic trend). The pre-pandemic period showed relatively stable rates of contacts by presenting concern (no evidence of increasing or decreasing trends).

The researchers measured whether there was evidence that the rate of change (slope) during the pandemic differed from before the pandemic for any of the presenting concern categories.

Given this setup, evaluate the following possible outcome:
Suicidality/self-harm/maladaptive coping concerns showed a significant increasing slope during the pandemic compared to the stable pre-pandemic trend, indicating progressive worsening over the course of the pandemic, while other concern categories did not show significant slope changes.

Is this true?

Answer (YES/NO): NO